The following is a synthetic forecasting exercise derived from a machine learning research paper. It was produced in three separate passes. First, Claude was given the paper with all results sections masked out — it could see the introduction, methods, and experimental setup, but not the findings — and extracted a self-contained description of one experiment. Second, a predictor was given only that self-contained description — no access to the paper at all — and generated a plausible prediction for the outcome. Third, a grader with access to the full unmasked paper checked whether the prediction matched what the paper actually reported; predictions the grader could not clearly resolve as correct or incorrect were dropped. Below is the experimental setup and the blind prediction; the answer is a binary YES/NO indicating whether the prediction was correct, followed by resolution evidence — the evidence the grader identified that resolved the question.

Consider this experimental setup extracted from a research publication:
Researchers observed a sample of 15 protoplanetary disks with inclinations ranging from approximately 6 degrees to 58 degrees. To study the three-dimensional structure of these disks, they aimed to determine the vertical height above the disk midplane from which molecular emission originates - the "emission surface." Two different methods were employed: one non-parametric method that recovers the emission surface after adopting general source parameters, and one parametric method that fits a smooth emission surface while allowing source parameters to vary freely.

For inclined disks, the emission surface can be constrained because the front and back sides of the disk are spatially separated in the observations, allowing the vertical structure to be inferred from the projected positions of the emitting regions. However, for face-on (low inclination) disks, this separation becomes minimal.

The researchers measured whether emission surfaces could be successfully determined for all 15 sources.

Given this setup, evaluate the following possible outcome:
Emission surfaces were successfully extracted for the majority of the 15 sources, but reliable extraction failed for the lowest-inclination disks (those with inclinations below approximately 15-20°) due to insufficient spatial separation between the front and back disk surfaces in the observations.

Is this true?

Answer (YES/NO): YES